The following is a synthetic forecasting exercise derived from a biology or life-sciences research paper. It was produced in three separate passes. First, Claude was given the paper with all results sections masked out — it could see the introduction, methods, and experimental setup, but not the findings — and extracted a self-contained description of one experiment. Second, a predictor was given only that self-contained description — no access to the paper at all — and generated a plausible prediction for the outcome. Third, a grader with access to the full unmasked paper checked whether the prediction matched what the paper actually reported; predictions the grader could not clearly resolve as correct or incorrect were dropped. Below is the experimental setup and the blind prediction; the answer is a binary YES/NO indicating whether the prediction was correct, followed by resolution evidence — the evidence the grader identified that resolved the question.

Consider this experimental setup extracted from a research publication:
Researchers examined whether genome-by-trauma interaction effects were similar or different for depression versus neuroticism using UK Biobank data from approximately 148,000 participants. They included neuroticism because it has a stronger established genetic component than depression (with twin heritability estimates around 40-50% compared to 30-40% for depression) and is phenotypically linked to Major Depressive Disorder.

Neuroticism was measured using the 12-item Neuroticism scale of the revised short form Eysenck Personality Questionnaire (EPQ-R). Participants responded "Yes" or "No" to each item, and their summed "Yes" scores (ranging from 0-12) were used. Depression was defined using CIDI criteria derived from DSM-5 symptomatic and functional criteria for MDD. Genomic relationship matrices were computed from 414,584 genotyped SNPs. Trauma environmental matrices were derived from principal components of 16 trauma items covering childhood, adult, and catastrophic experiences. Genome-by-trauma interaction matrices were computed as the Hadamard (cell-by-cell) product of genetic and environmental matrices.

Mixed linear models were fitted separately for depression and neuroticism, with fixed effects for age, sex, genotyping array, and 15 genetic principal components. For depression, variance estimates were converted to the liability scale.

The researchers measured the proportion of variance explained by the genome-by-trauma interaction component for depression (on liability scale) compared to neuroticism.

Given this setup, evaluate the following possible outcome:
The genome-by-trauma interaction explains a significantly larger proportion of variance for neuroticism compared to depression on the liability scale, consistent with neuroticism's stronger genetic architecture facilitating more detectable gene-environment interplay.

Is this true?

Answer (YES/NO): NO